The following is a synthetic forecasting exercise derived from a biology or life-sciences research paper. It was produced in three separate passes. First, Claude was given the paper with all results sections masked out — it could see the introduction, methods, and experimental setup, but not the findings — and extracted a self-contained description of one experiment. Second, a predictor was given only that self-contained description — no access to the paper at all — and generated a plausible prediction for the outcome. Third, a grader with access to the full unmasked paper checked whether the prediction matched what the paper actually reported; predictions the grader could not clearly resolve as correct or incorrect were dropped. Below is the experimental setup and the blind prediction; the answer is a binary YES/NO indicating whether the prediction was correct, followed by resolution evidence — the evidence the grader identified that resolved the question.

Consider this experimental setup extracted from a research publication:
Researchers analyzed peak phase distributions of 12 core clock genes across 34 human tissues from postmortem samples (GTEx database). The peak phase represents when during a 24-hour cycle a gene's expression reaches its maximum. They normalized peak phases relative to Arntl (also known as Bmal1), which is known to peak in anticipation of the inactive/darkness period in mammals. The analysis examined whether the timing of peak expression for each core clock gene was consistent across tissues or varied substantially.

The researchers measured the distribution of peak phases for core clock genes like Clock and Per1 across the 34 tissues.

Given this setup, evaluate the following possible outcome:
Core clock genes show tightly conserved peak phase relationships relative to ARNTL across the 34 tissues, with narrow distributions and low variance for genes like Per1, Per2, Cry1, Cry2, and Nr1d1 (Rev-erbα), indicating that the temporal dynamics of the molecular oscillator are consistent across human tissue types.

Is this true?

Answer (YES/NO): NO